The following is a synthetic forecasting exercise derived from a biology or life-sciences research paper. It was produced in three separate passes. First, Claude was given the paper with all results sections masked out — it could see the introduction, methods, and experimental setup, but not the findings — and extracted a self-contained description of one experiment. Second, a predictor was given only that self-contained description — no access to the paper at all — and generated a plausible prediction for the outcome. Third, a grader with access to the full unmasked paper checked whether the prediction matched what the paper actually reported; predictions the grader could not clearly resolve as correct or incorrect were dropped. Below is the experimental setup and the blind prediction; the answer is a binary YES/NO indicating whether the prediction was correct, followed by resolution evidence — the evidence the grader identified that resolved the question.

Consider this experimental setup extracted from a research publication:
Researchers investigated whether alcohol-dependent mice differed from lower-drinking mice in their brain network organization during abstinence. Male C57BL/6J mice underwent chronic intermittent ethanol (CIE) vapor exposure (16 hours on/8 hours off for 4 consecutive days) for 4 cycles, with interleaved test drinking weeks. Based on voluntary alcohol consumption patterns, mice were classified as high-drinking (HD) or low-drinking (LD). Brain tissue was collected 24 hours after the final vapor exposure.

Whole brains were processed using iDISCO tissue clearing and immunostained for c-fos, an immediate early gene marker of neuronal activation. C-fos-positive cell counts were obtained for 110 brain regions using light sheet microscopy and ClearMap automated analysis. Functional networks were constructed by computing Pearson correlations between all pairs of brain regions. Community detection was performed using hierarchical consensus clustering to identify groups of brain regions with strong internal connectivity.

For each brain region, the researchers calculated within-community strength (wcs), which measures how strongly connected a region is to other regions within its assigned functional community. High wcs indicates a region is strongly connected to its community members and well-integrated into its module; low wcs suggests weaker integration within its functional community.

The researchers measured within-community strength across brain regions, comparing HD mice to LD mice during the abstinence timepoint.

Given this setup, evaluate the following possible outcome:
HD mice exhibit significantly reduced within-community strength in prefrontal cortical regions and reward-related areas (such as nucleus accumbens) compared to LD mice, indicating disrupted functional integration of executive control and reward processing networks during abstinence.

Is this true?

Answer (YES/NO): NO